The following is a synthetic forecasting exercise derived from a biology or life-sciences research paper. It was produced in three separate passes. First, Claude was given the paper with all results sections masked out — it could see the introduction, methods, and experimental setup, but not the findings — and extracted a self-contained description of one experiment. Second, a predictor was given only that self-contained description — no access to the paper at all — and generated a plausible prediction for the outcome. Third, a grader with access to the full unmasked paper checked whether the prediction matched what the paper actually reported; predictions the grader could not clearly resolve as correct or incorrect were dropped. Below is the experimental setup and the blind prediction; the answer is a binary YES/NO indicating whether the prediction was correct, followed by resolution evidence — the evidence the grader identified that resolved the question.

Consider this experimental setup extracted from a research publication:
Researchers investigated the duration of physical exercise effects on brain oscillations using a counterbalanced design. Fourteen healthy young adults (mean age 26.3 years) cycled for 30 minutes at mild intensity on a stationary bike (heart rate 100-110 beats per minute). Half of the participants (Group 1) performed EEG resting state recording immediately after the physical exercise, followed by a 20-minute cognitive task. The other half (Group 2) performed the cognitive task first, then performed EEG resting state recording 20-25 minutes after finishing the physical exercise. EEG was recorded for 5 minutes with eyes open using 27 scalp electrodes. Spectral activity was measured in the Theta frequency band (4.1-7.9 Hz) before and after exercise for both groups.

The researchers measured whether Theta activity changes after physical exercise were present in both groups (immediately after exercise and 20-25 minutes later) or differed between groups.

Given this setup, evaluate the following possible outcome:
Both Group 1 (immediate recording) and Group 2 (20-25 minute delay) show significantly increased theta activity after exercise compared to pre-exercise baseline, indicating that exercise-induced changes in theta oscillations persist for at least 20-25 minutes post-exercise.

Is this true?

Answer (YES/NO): NO